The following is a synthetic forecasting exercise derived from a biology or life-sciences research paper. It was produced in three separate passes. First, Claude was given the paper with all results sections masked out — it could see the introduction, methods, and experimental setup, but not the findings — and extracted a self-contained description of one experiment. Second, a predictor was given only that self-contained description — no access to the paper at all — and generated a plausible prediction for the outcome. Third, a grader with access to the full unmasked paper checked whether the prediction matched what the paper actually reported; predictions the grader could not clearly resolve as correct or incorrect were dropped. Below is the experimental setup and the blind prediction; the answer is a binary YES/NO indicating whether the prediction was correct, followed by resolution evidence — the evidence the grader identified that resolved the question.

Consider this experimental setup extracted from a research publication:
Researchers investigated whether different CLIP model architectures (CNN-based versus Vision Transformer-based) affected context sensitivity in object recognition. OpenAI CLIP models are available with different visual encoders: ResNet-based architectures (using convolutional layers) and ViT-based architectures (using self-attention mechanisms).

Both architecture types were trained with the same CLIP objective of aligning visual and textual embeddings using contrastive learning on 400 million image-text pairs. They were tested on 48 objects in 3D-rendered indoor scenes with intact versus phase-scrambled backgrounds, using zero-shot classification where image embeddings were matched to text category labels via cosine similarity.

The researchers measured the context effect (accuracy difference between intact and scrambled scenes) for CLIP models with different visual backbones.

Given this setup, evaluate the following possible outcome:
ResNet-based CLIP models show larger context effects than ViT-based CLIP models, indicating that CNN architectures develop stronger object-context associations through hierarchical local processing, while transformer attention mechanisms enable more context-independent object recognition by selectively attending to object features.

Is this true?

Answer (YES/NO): NO